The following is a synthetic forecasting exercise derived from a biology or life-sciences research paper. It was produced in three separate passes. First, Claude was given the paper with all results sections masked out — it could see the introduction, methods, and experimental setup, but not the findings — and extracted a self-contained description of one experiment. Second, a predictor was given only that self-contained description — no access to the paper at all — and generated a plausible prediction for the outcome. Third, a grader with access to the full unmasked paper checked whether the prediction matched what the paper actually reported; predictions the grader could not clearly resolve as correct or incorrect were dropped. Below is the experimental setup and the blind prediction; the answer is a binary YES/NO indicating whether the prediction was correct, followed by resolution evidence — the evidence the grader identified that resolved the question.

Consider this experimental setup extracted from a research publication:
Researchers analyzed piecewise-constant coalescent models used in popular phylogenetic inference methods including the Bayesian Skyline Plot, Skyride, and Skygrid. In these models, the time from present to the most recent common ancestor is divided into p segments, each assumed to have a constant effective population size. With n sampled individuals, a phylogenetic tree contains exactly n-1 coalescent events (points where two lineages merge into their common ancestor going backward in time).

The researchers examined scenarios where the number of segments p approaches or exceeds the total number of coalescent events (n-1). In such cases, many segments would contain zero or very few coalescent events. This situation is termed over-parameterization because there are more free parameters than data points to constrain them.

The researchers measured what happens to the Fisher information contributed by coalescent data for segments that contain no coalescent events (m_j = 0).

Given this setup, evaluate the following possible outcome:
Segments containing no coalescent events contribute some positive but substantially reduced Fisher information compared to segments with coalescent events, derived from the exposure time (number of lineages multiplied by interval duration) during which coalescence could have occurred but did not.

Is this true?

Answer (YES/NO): NO